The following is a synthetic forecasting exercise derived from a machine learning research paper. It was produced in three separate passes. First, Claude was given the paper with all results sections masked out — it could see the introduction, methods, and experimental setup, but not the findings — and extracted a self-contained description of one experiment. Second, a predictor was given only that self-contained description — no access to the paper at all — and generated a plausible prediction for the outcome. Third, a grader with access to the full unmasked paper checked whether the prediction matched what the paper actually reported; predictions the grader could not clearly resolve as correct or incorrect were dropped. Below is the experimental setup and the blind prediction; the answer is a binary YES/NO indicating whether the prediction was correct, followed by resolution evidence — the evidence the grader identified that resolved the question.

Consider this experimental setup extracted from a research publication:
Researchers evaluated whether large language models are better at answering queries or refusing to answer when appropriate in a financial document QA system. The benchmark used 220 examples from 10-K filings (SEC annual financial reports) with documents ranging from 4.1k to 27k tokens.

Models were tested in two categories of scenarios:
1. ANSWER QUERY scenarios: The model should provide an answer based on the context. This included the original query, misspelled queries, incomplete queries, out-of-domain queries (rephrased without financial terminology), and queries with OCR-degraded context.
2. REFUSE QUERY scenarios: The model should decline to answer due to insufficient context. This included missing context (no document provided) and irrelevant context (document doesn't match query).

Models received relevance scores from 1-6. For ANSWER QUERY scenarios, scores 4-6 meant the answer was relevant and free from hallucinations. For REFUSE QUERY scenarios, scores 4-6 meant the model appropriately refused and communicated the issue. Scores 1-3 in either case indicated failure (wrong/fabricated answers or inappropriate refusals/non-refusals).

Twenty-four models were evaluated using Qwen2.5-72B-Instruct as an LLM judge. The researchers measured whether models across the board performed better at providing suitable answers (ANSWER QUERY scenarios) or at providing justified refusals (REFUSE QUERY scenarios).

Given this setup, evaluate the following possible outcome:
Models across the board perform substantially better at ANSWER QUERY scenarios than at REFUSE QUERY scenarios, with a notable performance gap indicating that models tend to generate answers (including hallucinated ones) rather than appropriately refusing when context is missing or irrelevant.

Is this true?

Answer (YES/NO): YES